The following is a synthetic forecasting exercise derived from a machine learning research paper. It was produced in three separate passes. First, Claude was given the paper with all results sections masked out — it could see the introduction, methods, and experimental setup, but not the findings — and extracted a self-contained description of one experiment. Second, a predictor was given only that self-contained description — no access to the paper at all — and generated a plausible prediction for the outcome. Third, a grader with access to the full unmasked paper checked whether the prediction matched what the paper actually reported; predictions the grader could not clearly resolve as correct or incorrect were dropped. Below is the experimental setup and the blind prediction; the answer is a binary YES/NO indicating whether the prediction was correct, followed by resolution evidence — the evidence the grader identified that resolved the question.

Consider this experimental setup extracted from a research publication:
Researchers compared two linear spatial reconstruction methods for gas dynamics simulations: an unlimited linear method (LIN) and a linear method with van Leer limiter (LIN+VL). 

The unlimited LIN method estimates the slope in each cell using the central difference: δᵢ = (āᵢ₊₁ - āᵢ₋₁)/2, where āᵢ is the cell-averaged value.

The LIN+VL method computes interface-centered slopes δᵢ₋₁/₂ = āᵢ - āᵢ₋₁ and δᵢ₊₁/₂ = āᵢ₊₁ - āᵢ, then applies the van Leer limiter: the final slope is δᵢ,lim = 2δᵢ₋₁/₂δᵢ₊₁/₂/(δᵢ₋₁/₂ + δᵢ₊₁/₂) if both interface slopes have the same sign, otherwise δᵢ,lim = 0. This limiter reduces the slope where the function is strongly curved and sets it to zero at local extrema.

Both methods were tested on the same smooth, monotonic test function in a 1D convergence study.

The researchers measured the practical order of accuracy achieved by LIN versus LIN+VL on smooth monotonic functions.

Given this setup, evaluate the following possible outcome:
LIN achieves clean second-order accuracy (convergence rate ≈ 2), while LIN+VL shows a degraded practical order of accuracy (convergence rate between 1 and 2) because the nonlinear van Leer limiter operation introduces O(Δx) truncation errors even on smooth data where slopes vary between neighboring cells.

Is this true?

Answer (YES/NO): NO